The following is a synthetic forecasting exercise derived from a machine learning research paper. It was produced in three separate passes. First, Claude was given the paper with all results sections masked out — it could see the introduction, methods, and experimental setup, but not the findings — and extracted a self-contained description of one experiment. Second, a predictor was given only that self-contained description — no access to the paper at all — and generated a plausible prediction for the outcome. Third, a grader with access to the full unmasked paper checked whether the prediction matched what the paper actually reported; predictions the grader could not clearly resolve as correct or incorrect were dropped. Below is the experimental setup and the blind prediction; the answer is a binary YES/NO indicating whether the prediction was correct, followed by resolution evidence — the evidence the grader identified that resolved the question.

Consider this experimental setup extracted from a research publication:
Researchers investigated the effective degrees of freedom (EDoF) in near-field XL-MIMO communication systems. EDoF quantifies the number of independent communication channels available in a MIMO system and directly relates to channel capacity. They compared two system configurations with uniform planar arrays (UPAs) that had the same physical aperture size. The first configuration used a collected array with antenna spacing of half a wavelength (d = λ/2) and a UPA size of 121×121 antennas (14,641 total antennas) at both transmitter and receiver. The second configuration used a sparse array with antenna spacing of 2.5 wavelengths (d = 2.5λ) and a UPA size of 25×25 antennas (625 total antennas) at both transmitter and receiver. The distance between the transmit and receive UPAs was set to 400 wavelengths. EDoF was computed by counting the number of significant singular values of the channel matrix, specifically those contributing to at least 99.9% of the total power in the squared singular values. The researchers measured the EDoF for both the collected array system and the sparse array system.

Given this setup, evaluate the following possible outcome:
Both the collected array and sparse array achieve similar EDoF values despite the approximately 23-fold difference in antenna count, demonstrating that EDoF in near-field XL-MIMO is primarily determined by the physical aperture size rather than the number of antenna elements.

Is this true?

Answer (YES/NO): NO